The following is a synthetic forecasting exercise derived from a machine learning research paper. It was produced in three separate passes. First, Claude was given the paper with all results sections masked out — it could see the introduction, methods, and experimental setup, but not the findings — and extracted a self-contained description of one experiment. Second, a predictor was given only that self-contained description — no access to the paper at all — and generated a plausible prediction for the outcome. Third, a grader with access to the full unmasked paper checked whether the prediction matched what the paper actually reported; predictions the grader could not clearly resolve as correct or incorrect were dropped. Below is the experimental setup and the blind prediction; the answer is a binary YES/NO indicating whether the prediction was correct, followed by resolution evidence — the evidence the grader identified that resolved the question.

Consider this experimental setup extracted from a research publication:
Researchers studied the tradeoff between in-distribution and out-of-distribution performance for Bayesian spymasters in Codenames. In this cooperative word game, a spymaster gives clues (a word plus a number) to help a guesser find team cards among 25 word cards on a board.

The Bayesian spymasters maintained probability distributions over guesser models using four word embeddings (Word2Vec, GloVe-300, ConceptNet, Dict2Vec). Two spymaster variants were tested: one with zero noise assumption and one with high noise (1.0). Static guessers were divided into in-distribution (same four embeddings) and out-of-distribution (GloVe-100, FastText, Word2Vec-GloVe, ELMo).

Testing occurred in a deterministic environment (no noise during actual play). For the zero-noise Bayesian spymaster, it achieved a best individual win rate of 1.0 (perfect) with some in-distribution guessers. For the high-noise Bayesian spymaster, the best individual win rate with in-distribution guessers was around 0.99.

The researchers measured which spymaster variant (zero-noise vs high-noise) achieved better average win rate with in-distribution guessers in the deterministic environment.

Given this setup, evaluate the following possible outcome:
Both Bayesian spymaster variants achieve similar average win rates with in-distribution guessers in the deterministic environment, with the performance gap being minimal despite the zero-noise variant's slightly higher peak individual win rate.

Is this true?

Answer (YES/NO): NO